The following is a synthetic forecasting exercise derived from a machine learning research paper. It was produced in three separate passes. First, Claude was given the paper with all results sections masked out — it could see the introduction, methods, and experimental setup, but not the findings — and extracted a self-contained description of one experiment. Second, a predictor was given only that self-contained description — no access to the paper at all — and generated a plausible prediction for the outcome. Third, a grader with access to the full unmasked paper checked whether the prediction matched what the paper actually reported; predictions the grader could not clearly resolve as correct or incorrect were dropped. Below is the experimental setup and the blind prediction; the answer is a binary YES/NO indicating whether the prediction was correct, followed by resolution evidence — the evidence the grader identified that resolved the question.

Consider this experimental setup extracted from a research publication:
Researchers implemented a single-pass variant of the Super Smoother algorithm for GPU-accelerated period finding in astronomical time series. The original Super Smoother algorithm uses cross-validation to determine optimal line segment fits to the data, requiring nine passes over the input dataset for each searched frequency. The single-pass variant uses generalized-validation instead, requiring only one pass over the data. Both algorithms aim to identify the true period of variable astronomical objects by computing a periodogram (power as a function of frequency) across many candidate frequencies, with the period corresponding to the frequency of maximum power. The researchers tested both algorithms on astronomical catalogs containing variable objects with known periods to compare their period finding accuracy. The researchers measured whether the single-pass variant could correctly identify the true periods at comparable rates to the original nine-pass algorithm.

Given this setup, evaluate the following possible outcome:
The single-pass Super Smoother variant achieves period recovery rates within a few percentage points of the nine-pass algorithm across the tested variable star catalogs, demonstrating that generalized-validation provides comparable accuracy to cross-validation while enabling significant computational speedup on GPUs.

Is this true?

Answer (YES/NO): YES